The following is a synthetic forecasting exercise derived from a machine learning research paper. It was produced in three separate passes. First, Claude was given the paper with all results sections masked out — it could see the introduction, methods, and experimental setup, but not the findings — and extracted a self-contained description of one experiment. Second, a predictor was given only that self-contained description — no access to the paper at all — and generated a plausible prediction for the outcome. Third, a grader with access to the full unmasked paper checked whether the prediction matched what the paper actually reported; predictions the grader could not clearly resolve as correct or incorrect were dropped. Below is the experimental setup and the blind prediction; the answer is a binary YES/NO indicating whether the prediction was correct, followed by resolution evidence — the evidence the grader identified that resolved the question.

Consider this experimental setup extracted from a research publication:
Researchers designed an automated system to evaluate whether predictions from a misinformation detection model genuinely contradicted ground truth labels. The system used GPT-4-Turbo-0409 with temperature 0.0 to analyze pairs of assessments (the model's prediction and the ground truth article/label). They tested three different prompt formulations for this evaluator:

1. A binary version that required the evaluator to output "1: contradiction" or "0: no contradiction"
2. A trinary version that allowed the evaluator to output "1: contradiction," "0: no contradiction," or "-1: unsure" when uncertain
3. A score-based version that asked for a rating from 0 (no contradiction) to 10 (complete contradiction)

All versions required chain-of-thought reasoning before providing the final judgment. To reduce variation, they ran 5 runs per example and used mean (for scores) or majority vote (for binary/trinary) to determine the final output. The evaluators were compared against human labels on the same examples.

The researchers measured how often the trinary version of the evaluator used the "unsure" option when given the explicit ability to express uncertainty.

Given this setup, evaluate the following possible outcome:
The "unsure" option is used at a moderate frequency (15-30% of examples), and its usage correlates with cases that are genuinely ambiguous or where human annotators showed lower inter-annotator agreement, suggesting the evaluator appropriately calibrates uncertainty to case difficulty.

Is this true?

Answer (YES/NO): NO